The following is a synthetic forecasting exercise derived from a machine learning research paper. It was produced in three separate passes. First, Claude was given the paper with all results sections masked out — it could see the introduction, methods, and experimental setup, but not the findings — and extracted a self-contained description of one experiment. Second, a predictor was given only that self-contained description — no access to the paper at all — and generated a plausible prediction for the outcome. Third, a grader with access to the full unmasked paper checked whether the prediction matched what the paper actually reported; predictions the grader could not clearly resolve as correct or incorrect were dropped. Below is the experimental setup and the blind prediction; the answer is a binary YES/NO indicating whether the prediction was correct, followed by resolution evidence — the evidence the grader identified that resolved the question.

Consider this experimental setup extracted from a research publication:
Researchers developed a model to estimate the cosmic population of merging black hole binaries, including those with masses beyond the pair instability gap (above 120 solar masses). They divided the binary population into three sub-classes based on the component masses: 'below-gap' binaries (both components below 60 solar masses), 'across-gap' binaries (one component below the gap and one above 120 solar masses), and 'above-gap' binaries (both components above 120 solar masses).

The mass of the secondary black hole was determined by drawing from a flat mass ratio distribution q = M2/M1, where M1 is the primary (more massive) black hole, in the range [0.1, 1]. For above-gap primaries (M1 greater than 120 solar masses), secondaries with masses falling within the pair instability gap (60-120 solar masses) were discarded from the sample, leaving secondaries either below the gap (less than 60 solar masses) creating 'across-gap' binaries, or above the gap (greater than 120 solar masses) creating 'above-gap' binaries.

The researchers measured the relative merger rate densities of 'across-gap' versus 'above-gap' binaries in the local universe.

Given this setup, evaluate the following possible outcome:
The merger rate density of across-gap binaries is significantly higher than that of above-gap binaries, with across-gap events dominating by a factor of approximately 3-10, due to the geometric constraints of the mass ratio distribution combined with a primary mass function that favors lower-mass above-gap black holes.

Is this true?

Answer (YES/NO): NO